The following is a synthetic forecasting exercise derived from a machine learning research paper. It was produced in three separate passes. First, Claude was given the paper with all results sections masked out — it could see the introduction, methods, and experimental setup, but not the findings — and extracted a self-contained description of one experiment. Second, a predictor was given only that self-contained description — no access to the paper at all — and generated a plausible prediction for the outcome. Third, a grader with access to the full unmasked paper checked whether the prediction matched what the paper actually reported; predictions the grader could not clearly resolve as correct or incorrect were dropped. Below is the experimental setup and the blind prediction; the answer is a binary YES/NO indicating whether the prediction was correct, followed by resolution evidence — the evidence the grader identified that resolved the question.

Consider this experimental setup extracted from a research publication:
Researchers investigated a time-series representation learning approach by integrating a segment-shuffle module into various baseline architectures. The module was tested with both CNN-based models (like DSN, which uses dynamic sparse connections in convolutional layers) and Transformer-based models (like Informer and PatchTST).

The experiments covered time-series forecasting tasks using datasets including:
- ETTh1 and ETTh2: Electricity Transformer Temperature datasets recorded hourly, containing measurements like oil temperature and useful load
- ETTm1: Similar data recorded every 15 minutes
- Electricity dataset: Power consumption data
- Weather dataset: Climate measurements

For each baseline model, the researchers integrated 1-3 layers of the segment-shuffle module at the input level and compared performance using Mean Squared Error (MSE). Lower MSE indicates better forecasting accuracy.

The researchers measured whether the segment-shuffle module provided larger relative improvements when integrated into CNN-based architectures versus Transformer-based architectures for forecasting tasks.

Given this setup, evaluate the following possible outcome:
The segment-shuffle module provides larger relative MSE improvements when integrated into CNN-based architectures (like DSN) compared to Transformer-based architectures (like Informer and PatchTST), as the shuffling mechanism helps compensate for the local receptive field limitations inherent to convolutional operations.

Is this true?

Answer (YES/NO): NO